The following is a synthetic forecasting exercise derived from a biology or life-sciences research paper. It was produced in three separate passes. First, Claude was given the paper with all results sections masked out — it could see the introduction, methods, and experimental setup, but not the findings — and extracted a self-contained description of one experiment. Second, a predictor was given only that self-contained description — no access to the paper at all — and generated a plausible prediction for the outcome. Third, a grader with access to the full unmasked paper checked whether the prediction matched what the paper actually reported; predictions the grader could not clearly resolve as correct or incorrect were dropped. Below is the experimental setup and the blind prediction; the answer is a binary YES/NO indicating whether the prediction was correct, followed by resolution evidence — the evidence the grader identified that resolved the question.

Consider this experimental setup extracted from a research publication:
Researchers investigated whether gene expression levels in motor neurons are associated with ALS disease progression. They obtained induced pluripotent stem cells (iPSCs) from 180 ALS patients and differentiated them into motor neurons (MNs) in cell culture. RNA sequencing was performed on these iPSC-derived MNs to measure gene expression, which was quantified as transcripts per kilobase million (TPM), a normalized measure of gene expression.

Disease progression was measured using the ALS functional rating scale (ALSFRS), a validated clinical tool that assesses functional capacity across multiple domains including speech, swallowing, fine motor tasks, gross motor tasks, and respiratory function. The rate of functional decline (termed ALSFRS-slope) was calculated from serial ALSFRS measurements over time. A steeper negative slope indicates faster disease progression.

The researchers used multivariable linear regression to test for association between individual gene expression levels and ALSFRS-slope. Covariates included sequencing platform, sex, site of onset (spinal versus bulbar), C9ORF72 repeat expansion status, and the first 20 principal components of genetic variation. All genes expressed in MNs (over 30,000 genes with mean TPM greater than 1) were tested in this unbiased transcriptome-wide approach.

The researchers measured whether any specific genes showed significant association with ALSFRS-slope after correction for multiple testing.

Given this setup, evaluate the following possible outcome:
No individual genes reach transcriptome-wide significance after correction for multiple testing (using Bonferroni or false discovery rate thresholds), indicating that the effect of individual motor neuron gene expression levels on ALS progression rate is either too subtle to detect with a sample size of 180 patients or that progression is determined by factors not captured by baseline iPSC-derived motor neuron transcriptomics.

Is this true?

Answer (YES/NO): YES